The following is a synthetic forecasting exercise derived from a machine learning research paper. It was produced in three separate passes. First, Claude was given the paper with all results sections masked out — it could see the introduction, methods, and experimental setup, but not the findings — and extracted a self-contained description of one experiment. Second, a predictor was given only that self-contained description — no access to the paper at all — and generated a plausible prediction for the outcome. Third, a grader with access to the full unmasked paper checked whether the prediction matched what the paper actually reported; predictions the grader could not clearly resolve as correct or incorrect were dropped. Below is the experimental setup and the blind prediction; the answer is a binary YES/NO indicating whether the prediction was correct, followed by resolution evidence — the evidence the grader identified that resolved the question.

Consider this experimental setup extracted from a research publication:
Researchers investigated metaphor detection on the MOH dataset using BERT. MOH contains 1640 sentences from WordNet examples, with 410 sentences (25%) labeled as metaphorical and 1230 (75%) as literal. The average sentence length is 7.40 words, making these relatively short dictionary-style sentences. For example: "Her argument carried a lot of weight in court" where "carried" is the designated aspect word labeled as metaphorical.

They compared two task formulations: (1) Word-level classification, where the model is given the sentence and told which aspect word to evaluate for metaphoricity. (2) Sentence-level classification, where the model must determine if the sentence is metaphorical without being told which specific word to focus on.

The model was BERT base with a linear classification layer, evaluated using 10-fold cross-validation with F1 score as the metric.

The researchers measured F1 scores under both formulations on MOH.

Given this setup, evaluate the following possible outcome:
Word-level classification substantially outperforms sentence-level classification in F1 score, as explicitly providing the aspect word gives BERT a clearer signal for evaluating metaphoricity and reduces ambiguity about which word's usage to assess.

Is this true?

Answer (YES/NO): NO